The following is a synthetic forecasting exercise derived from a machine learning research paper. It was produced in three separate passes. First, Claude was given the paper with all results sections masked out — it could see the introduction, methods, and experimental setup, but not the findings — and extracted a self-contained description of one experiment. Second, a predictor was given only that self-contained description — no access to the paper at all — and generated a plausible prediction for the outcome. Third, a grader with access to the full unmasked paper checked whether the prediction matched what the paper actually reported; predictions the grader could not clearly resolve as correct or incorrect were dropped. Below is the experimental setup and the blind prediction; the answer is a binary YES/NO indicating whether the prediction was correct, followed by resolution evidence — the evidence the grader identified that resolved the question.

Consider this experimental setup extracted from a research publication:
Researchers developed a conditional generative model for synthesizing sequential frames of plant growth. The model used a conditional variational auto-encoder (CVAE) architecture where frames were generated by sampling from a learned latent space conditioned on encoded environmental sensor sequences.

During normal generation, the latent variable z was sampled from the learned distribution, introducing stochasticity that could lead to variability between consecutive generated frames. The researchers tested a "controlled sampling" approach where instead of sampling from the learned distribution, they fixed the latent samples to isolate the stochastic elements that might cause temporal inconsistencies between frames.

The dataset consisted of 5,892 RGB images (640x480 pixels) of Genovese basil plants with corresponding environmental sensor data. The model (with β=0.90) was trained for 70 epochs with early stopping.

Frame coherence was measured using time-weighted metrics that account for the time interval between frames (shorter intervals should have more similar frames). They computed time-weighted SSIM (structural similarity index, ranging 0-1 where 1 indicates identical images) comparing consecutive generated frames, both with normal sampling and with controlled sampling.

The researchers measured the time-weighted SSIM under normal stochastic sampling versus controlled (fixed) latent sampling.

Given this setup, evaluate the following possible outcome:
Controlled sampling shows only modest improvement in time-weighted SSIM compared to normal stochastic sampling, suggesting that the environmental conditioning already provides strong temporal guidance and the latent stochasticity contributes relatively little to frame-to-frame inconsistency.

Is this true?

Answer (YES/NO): NO